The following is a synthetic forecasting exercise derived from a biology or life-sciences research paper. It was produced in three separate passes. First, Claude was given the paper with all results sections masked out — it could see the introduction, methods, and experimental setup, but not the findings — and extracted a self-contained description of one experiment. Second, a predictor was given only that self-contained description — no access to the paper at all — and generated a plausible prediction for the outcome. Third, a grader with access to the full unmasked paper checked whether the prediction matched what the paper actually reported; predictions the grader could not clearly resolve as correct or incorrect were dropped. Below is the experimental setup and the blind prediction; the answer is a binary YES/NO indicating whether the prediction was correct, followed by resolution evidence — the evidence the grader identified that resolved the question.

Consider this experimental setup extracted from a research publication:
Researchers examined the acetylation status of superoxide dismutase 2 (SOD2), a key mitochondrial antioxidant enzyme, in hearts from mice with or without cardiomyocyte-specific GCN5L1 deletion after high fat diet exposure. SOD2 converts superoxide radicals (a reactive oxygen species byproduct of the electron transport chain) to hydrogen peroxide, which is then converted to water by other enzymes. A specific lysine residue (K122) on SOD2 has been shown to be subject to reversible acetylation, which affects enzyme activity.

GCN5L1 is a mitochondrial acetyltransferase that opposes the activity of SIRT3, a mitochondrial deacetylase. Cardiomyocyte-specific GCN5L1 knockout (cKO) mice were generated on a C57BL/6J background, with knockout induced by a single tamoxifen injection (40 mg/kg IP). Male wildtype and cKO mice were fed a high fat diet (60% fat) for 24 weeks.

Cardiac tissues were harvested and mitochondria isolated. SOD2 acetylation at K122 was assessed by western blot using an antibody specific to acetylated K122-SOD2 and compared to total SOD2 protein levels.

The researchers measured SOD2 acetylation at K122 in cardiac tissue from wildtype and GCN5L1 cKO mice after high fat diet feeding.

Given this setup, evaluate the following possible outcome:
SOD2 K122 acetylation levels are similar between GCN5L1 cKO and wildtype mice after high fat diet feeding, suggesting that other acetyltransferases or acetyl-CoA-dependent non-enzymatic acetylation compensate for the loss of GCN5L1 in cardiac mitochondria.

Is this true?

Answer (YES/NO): NO